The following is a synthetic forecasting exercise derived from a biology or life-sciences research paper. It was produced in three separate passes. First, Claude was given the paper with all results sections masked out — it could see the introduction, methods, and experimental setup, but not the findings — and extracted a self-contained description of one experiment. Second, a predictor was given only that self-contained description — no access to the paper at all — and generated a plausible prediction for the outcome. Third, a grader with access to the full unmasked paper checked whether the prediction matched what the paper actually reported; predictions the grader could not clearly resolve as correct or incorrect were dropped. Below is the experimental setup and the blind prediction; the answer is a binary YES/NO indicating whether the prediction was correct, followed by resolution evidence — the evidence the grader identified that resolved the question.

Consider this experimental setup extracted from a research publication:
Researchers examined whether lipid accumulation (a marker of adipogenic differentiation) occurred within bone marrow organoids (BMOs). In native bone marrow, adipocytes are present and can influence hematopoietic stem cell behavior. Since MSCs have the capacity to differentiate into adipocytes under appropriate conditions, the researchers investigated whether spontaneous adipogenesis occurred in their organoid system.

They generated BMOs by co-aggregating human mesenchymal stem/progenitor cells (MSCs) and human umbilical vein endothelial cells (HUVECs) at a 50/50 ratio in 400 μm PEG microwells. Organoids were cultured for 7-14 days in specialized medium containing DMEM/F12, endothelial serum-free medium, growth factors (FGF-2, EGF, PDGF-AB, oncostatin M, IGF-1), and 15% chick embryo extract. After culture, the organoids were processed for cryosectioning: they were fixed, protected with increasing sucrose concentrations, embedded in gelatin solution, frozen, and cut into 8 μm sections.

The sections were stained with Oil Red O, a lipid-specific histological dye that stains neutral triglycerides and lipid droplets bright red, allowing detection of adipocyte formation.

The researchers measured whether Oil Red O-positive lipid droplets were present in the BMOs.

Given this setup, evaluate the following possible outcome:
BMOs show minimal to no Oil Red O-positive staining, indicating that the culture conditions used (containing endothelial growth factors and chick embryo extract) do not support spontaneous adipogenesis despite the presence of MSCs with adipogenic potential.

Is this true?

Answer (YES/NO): NO